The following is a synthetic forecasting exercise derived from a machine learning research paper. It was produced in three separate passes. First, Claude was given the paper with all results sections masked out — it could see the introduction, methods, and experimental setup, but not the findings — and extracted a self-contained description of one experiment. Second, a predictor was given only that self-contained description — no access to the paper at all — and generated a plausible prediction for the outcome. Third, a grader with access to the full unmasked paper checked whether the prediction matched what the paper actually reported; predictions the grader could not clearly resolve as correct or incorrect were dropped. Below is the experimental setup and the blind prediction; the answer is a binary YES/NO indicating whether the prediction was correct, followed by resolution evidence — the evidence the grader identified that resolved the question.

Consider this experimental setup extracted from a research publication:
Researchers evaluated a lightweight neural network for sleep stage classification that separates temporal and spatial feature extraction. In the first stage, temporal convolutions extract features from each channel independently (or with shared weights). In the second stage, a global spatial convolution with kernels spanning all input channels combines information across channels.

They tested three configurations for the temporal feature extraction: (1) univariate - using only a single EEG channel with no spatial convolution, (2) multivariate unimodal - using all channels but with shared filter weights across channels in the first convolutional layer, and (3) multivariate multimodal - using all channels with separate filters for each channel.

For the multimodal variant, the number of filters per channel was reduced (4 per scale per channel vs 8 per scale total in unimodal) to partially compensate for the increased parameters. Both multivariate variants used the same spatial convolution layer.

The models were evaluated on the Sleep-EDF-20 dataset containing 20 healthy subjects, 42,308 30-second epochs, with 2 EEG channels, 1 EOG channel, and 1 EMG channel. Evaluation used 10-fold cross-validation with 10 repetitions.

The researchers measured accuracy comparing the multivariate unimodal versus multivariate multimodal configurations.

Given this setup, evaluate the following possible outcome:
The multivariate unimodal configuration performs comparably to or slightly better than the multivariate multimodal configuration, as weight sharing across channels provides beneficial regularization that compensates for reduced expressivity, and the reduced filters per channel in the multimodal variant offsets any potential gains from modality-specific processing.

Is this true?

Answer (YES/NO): YES